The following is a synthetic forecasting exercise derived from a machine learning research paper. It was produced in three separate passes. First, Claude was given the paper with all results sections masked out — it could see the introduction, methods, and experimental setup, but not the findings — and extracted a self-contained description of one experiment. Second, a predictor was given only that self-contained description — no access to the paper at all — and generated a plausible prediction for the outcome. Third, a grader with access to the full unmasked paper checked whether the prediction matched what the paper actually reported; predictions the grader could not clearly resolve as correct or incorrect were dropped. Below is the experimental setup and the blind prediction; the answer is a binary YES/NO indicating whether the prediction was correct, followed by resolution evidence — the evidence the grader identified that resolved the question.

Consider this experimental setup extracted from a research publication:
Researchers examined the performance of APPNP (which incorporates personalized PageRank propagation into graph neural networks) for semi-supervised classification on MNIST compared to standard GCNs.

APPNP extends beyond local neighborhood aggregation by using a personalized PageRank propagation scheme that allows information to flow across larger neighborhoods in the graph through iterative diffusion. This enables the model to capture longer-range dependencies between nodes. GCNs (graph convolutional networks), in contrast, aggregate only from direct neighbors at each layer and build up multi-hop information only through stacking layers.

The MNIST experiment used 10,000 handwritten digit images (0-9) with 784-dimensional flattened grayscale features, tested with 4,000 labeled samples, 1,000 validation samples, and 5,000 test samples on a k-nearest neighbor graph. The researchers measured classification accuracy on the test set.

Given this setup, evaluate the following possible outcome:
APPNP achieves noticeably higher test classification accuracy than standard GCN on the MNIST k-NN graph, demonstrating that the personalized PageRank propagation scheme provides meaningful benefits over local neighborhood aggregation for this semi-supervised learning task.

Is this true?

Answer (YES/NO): NO